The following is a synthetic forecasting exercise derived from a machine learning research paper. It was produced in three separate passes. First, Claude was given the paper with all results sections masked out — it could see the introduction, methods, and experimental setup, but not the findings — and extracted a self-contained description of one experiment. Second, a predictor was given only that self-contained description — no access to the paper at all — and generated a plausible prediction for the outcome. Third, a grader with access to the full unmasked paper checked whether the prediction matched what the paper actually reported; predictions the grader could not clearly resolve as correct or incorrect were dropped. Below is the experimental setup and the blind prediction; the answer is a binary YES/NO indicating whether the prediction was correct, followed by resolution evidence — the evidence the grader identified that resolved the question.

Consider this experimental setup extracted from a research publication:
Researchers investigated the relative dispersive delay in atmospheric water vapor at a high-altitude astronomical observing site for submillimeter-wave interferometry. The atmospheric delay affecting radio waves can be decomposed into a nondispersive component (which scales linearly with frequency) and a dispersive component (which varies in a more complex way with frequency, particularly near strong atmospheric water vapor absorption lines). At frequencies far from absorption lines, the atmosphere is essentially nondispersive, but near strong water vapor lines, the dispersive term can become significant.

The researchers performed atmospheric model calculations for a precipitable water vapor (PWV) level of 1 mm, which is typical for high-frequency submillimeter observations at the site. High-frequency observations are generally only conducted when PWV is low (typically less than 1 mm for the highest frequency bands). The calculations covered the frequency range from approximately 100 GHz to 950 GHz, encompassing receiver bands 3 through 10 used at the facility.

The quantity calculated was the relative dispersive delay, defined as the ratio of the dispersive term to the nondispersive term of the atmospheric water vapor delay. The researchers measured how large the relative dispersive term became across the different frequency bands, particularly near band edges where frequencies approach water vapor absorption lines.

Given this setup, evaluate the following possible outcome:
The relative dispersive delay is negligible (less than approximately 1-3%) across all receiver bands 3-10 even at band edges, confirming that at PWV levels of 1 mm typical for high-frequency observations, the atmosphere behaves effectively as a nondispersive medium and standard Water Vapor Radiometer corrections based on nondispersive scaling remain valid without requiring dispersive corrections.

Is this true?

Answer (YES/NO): NO